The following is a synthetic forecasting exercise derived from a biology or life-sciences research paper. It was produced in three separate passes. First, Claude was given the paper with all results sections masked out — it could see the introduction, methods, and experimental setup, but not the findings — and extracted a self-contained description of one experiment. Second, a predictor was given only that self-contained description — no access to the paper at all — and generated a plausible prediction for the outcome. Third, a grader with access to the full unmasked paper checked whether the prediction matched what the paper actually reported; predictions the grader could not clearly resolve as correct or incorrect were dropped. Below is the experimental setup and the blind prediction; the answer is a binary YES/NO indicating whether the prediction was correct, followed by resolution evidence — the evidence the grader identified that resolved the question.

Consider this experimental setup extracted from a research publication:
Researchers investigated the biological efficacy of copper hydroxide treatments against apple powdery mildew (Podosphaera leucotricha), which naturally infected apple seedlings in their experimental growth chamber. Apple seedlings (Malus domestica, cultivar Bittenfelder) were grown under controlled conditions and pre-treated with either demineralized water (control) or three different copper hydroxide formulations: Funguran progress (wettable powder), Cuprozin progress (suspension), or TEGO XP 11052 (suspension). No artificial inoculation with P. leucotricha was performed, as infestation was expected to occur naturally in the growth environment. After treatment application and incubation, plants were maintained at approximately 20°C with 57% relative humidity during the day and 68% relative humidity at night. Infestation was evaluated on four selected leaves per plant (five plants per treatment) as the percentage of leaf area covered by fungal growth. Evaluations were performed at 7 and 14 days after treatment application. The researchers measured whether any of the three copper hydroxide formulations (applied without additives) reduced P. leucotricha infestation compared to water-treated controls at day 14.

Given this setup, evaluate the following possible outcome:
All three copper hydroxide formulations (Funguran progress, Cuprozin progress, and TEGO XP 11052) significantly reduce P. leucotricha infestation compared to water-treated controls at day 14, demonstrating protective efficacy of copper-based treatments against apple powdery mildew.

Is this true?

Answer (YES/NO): NO